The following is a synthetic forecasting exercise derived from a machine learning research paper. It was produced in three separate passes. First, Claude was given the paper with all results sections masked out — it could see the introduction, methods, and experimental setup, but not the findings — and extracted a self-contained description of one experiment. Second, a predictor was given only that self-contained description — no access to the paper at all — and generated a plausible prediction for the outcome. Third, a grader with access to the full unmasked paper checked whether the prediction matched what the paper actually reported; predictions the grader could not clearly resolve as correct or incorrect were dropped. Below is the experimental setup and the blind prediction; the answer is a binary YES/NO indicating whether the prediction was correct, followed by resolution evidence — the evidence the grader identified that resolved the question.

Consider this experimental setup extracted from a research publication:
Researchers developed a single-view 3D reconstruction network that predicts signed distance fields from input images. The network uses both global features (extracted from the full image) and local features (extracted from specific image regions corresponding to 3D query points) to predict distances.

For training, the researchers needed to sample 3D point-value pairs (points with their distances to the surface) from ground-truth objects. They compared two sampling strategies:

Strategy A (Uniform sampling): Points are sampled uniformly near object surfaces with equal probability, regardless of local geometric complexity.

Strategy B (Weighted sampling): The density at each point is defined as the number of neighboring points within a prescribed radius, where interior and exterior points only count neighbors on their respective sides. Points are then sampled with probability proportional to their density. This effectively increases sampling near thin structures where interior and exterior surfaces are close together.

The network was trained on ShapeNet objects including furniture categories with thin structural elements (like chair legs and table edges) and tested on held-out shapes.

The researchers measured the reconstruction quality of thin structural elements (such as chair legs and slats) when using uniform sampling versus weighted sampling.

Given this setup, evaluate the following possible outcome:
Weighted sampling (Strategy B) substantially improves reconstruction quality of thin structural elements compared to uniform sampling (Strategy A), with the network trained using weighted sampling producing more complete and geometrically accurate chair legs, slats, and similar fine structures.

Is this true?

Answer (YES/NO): YES